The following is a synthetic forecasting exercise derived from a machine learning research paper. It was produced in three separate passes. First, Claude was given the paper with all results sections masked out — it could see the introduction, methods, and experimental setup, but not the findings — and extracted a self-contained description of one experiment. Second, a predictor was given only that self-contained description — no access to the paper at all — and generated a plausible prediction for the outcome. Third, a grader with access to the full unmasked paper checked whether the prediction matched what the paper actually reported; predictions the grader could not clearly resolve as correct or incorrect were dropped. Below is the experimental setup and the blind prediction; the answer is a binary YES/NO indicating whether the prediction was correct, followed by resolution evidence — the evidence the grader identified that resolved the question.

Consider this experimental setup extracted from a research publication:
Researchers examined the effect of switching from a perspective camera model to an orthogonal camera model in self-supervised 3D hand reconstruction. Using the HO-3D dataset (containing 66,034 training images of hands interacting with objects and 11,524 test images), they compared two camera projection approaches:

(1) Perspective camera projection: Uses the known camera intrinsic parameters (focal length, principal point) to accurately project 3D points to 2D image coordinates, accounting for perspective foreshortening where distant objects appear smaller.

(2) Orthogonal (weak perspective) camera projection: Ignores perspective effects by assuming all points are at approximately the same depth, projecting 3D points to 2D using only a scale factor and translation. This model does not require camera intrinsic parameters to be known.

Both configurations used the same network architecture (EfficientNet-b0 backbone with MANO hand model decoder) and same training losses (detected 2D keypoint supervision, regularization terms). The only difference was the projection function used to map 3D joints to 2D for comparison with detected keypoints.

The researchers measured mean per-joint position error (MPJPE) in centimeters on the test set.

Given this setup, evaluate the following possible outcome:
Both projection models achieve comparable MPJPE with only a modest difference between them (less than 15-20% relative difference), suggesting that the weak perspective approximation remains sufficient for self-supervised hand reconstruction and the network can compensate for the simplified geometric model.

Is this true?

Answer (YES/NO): YES